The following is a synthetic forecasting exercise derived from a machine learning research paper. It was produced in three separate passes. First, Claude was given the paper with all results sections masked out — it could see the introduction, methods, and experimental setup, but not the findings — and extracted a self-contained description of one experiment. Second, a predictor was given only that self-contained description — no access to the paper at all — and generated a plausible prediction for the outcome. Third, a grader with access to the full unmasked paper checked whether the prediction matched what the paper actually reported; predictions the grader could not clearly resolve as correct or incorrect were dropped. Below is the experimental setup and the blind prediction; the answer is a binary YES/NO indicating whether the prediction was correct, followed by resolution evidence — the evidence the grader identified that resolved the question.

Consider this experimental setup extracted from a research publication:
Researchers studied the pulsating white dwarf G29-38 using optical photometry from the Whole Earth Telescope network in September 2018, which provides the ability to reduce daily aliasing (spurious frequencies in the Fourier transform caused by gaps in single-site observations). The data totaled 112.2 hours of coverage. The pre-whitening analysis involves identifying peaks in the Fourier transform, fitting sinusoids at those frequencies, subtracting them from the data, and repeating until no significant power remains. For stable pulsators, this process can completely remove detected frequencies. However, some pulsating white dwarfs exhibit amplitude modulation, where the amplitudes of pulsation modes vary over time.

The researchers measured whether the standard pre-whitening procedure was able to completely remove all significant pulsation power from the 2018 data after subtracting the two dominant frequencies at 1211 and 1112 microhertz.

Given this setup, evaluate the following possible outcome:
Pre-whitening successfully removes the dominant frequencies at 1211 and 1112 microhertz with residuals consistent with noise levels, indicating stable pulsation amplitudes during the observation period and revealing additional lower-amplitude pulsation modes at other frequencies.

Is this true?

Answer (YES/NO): NO